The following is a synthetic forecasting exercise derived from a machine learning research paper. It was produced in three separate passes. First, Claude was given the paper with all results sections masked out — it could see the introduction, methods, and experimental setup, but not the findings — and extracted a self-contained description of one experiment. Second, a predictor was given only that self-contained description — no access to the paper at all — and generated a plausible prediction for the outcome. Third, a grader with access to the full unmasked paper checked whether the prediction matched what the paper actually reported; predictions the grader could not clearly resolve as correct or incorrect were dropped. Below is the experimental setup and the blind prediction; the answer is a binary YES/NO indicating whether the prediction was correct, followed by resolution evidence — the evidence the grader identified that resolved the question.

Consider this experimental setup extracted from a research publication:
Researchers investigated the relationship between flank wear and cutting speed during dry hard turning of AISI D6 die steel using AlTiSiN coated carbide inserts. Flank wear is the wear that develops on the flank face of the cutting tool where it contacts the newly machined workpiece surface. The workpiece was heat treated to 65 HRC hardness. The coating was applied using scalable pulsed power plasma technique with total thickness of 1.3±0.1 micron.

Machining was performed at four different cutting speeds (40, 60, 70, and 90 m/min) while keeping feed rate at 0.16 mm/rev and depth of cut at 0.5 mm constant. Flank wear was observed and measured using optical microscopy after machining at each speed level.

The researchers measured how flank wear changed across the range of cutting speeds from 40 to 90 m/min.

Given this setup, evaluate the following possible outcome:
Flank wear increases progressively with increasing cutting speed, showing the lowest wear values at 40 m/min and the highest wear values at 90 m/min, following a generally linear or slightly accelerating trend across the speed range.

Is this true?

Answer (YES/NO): YES